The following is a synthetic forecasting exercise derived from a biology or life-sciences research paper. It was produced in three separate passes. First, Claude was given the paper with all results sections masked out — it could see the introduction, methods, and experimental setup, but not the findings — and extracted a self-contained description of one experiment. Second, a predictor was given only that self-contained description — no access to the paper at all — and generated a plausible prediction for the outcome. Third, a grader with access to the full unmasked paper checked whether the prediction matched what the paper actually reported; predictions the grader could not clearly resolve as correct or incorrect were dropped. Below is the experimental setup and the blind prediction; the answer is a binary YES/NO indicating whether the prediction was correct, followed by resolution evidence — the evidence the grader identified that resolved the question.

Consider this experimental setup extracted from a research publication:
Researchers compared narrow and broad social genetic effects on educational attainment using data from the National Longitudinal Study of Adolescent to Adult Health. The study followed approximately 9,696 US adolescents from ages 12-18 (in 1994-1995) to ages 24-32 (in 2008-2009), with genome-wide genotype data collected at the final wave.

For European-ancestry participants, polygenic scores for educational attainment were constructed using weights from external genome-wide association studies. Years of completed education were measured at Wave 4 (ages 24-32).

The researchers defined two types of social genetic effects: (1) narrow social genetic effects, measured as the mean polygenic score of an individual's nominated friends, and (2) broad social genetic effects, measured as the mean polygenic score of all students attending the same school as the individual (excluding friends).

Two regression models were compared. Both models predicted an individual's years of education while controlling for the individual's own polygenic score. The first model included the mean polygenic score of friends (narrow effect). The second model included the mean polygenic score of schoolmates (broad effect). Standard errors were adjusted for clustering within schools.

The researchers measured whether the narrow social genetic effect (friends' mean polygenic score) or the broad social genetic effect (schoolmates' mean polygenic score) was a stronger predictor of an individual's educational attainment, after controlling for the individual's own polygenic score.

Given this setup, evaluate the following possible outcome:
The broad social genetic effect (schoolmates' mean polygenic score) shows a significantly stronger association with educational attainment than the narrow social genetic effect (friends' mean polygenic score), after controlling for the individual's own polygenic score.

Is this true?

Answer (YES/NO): YES